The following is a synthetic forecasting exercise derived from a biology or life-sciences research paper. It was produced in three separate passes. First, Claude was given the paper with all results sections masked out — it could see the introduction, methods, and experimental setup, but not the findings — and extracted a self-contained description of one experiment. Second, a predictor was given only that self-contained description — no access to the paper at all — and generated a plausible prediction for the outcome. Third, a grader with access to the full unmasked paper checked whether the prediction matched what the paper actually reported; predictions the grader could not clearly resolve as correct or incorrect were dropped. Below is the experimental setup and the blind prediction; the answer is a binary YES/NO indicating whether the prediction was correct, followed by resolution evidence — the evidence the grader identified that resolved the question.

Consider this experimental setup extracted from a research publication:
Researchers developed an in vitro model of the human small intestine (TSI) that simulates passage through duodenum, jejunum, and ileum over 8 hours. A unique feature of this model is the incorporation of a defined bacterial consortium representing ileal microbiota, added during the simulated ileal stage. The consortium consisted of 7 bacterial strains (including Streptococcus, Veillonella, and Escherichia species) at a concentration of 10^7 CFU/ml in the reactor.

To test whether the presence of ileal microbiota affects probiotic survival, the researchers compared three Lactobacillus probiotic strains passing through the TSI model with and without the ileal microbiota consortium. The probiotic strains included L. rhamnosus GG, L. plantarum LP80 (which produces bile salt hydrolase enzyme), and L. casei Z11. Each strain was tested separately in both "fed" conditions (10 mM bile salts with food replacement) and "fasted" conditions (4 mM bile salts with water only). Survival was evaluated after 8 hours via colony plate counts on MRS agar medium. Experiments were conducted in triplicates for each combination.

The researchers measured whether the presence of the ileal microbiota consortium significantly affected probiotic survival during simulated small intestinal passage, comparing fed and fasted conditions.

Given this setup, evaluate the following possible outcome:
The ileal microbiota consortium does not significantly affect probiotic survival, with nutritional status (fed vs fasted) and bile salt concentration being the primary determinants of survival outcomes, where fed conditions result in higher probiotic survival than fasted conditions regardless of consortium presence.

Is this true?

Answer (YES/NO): NO